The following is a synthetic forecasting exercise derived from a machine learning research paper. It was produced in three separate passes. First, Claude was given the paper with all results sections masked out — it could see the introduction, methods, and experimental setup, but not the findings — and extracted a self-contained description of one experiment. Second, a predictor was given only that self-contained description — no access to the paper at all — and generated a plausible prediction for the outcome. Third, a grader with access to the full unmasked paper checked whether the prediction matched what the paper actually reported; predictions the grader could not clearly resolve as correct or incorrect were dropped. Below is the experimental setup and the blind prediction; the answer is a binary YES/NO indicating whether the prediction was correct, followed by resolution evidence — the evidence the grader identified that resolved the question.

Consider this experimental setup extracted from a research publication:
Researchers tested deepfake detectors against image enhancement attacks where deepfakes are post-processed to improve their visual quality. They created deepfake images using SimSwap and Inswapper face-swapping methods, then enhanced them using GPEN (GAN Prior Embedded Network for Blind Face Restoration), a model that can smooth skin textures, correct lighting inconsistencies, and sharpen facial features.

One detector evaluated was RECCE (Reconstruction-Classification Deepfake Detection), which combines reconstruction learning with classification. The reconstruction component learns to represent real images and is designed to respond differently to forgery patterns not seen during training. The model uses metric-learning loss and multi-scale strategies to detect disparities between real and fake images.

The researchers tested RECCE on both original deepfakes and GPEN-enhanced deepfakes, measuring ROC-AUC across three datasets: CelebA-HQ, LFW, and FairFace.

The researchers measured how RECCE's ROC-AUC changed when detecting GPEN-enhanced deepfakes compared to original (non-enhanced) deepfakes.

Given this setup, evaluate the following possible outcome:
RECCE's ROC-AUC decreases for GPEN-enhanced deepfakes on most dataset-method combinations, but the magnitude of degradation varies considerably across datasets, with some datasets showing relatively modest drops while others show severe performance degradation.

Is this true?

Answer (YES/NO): NO